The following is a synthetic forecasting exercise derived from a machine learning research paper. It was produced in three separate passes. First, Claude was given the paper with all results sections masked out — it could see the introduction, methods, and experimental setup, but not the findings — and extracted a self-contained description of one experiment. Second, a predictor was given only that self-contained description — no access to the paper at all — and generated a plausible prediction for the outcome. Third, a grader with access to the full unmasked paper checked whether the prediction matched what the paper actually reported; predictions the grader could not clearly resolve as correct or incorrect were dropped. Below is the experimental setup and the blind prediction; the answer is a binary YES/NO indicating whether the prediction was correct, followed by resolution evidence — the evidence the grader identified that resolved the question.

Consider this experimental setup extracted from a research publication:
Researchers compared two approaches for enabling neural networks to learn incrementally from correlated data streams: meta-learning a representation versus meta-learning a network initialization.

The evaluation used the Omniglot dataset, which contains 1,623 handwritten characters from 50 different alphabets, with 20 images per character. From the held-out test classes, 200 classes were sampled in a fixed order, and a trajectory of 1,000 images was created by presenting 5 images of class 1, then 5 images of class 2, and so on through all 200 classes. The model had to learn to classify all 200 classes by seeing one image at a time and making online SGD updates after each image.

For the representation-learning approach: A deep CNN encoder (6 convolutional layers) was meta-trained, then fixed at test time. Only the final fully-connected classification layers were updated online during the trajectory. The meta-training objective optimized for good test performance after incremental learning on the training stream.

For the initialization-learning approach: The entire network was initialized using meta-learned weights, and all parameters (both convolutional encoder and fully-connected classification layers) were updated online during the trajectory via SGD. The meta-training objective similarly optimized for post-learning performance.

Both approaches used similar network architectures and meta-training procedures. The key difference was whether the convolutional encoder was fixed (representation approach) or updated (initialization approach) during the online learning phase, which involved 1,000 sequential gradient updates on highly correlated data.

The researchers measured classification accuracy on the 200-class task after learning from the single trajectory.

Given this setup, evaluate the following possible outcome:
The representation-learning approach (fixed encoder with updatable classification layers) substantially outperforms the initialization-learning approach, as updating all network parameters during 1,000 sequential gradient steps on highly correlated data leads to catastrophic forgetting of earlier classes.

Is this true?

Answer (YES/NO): YES